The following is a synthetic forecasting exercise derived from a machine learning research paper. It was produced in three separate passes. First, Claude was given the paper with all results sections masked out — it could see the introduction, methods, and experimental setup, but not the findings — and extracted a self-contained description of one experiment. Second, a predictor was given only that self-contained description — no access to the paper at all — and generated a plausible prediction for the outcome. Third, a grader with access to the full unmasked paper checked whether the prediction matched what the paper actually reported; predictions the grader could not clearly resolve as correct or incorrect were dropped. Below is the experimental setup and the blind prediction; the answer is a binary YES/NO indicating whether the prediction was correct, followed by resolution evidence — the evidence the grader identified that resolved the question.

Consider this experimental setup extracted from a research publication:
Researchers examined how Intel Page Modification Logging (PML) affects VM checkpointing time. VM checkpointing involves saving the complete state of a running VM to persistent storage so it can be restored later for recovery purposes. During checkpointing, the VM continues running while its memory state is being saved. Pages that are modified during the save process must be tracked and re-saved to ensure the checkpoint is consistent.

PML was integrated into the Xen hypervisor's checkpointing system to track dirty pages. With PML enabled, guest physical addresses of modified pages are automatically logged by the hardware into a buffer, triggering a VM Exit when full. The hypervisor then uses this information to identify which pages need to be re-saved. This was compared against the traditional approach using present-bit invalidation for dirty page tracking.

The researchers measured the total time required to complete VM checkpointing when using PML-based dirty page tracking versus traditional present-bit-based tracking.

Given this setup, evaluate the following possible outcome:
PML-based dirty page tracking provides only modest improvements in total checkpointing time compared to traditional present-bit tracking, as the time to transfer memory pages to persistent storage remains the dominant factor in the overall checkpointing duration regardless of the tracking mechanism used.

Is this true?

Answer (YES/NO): NO